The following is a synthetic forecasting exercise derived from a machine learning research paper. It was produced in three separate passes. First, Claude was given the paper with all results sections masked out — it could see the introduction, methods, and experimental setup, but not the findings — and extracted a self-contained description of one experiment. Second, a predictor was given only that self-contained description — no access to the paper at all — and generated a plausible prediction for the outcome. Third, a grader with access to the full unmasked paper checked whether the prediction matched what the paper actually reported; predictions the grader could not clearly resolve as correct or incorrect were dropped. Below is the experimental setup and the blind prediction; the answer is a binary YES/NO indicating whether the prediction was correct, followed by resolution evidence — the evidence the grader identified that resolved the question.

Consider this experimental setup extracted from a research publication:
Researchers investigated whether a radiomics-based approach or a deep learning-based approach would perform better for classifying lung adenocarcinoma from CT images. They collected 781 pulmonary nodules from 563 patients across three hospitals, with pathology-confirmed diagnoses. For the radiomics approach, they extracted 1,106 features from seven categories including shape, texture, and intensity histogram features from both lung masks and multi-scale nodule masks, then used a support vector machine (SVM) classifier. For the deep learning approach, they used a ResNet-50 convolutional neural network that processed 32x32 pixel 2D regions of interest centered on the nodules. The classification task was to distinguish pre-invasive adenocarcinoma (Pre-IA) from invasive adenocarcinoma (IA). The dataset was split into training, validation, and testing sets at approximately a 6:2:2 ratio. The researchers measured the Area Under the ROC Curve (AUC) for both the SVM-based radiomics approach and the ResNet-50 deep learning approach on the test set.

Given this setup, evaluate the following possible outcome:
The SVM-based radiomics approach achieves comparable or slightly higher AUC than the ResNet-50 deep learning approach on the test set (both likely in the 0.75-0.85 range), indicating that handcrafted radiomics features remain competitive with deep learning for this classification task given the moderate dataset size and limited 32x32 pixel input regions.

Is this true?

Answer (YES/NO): NO